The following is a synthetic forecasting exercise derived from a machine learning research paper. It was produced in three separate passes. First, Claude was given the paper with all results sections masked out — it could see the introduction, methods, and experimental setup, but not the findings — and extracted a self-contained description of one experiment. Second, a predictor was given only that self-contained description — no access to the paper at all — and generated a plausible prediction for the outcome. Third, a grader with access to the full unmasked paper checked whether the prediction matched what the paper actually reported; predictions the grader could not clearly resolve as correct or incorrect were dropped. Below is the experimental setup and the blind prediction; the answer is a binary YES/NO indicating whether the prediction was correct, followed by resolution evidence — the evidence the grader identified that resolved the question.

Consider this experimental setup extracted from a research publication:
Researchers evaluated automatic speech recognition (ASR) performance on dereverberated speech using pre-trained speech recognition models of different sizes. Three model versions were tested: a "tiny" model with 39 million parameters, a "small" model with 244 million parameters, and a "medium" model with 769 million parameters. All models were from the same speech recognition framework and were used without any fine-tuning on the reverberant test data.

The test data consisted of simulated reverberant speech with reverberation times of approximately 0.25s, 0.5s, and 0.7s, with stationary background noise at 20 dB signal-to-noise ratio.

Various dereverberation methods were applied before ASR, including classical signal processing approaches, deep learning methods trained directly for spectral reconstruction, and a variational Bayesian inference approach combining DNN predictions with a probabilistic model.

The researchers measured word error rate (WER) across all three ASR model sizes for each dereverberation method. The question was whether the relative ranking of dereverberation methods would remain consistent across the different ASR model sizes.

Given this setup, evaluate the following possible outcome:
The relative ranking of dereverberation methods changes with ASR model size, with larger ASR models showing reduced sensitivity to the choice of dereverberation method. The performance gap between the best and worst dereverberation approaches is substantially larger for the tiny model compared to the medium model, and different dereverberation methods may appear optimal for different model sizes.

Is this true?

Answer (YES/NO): NO